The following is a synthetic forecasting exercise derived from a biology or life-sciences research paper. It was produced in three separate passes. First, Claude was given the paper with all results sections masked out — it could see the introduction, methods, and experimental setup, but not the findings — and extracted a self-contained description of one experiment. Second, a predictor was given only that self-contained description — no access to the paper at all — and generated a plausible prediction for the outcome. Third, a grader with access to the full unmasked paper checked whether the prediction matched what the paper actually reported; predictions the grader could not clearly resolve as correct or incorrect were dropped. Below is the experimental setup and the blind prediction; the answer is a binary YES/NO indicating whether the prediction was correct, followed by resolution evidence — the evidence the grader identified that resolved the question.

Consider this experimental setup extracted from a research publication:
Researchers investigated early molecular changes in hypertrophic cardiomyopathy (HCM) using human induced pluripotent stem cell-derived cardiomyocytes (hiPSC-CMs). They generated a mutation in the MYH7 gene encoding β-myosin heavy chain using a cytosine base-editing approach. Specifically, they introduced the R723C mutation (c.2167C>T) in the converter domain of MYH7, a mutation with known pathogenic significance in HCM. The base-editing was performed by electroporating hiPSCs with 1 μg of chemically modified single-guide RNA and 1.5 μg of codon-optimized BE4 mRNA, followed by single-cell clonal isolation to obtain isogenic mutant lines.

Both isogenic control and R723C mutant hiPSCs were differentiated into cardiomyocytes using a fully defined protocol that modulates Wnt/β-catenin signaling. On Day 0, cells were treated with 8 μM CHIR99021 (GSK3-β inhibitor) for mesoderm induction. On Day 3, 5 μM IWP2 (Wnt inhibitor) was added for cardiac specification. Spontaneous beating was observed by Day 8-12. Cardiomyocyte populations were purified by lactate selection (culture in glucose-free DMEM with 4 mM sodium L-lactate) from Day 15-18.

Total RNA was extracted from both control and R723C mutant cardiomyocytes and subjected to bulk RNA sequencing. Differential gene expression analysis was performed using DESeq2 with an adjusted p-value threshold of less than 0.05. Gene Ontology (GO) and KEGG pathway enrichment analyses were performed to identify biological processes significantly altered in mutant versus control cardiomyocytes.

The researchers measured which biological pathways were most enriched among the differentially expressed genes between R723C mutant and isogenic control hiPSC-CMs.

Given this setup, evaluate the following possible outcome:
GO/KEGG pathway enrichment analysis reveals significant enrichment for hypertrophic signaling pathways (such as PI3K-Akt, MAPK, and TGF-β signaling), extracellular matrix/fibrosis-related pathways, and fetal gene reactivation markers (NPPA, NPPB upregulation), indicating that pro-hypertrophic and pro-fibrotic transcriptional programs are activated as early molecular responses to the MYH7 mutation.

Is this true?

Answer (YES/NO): NO